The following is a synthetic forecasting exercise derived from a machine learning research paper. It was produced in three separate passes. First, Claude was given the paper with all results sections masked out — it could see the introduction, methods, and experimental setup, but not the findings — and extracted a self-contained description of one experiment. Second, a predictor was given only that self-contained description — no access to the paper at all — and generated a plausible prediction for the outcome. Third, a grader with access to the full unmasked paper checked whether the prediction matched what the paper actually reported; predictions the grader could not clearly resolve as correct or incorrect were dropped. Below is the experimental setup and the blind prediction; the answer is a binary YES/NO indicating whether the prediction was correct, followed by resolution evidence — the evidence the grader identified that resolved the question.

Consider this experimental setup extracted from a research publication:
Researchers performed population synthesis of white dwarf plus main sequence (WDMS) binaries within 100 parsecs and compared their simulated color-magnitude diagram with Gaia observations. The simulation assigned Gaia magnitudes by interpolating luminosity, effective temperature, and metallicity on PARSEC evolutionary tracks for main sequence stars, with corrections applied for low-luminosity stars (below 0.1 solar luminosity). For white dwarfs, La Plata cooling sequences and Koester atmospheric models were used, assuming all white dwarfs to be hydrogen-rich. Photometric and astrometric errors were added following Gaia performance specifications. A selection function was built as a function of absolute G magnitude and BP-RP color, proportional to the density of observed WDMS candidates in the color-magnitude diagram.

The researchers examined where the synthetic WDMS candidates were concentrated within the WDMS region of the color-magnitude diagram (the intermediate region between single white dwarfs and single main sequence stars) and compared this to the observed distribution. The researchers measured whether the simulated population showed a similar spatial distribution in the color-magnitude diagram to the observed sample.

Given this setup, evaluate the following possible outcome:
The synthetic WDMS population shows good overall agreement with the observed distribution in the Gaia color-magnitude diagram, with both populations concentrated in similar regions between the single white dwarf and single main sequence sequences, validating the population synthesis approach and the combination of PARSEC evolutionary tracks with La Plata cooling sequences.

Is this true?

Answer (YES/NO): YES